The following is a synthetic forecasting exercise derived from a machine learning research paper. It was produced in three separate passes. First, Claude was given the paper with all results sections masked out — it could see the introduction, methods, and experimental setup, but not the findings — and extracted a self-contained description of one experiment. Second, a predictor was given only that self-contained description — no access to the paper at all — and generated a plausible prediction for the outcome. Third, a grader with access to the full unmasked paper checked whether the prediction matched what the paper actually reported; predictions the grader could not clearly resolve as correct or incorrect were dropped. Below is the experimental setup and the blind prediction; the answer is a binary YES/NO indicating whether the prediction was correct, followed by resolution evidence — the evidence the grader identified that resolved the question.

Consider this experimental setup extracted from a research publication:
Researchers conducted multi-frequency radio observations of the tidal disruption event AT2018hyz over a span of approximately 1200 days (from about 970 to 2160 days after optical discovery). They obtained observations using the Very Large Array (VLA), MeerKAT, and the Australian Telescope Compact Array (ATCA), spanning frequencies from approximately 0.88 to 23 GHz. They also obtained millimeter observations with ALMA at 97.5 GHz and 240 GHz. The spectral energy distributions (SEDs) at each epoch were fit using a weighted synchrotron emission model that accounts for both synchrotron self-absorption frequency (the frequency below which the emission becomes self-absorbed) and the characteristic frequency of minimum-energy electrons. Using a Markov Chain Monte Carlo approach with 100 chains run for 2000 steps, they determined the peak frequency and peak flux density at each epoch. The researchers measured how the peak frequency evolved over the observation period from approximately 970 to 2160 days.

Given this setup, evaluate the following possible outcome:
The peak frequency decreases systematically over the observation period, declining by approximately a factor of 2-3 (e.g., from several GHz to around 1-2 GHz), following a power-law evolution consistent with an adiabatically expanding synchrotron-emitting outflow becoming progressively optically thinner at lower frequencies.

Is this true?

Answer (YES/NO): NO